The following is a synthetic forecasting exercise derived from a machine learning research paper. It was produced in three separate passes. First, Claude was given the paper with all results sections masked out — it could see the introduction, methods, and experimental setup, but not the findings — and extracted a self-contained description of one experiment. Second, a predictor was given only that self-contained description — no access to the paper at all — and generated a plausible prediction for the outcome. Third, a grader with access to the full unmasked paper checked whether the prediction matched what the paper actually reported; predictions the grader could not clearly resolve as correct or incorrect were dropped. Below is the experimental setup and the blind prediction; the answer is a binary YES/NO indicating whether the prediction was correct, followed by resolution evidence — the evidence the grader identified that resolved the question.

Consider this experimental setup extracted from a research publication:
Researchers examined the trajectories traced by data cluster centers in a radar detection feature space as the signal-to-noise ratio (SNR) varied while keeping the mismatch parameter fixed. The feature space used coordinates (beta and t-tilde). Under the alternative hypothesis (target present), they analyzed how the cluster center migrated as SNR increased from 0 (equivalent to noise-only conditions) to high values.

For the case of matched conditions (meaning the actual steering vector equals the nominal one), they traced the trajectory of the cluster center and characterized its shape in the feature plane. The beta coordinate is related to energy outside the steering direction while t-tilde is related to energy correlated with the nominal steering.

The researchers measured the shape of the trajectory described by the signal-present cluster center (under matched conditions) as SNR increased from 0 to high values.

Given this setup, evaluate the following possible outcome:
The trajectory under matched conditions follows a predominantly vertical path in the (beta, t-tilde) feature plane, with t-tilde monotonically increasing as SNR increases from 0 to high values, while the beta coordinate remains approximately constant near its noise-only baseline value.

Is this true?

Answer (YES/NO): YES